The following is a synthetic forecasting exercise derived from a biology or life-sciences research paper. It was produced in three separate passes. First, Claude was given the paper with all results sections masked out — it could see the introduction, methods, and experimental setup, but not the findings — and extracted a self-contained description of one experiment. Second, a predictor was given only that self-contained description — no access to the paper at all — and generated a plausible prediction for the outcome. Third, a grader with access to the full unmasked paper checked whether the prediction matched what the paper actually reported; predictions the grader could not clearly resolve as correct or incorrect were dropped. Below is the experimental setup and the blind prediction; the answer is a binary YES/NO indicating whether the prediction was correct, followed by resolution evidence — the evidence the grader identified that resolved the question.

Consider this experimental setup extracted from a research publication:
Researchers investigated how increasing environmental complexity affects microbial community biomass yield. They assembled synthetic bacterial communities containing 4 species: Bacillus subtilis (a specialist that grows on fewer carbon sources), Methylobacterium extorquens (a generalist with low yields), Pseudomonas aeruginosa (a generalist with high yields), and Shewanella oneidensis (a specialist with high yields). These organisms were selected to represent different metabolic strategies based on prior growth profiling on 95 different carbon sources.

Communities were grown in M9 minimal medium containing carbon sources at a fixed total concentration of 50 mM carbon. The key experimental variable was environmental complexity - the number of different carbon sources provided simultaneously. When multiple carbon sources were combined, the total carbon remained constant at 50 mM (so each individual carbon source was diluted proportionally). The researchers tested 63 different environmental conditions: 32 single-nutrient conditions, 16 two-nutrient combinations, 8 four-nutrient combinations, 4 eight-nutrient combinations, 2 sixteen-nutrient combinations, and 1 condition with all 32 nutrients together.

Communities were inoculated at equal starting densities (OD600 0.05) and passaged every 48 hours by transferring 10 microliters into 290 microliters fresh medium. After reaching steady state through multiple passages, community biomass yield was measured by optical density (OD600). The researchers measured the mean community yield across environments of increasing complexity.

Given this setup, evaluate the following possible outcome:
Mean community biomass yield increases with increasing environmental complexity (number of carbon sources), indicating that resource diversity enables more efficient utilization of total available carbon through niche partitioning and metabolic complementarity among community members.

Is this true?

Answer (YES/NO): YES